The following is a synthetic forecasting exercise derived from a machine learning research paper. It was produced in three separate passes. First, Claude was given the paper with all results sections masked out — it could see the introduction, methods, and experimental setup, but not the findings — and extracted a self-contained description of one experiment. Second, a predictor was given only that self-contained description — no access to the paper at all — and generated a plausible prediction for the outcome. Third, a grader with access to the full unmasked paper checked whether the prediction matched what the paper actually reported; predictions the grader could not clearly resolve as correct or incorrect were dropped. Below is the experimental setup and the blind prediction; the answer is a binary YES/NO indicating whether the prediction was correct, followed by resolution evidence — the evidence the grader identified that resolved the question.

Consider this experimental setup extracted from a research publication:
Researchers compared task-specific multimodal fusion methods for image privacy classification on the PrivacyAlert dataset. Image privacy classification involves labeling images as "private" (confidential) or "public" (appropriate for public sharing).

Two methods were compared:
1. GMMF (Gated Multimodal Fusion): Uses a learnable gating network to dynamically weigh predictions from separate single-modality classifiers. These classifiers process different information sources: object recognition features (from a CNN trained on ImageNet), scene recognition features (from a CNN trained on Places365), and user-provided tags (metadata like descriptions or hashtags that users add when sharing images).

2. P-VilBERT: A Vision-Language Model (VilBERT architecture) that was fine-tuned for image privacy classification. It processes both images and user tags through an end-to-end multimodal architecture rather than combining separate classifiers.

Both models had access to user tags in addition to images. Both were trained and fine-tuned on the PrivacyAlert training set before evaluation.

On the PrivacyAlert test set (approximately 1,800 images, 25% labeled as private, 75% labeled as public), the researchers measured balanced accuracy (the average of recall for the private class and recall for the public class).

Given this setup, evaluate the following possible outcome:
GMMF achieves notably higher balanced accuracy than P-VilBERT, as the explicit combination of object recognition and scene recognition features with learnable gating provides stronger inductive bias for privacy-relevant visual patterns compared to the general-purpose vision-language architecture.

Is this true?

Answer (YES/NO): YES